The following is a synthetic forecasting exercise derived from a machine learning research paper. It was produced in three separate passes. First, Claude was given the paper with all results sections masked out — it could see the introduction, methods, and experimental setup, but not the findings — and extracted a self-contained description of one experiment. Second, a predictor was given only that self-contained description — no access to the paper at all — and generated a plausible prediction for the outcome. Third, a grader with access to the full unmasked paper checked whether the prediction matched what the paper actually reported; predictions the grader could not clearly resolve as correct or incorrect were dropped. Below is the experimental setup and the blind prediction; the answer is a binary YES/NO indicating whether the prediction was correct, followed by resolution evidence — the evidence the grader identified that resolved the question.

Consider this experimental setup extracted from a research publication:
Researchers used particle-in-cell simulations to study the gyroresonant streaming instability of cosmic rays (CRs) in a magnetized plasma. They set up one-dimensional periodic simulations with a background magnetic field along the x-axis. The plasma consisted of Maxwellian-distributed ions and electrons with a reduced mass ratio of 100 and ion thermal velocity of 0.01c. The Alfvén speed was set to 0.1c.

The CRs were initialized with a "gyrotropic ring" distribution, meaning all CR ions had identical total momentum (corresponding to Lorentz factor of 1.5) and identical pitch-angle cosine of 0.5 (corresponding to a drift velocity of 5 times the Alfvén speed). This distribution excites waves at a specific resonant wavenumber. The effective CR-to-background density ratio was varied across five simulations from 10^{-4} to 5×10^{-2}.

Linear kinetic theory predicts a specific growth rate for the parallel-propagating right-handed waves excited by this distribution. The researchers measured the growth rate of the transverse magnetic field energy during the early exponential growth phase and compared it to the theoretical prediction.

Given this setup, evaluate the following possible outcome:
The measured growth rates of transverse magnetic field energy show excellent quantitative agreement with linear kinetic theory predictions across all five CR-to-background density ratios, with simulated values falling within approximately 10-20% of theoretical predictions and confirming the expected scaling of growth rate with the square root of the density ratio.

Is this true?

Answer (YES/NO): NO